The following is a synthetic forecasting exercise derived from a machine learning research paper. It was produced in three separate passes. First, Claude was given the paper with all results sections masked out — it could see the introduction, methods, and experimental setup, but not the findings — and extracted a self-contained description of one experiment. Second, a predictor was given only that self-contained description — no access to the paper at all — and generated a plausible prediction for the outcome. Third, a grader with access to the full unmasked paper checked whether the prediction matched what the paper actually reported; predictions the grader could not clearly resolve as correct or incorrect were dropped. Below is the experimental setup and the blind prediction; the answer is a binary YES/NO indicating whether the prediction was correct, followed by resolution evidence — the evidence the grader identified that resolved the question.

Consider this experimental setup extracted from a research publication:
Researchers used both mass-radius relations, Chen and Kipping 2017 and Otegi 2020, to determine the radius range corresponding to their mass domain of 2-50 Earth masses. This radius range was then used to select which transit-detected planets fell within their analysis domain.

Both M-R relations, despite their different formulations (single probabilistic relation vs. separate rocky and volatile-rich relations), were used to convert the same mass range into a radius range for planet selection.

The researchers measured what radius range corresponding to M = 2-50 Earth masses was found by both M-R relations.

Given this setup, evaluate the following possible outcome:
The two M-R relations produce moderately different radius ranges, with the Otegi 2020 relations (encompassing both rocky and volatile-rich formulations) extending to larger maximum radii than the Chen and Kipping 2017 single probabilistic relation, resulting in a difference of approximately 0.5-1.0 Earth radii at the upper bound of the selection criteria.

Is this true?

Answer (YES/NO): NO